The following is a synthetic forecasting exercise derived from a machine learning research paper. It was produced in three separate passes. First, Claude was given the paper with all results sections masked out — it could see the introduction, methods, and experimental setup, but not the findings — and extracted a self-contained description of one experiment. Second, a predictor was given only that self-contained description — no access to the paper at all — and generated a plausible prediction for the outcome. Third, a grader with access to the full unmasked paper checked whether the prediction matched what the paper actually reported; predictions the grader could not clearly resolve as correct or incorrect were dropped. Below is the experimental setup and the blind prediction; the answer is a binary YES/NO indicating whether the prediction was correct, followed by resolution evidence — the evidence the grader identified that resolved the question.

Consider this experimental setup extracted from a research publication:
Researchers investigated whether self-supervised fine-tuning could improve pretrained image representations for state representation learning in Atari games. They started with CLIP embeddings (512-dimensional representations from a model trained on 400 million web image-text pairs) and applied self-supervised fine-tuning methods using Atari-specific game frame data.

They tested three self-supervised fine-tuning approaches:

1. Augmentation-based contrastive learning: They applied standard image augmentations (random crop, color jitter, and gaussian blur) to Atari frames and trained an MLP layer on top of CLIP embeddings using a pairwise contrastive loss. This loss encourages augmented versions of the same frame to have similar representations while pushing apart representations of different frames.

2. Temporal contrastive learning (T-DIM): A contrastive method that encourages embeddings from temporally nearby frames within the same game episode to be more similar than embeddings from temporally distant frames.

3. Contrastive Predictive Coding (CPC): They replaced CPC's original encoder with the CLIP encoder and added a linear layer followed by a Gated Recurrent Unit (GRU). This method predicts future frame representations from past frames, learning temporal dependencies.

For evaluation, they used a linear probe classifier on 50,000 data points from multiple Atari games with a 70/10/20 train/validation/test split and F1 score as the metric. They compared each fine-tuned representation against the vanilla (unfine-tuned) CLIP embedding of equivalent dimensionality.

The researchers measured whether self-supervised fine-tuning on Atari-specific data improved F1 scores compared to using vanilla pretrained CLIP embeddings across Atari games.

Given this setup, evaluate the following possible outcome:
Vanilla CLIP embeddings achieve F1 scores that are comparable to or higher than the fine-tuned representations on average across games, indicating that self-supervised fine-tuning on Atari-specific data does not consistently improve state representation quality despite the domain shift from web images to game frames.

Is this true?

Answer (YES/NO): YES